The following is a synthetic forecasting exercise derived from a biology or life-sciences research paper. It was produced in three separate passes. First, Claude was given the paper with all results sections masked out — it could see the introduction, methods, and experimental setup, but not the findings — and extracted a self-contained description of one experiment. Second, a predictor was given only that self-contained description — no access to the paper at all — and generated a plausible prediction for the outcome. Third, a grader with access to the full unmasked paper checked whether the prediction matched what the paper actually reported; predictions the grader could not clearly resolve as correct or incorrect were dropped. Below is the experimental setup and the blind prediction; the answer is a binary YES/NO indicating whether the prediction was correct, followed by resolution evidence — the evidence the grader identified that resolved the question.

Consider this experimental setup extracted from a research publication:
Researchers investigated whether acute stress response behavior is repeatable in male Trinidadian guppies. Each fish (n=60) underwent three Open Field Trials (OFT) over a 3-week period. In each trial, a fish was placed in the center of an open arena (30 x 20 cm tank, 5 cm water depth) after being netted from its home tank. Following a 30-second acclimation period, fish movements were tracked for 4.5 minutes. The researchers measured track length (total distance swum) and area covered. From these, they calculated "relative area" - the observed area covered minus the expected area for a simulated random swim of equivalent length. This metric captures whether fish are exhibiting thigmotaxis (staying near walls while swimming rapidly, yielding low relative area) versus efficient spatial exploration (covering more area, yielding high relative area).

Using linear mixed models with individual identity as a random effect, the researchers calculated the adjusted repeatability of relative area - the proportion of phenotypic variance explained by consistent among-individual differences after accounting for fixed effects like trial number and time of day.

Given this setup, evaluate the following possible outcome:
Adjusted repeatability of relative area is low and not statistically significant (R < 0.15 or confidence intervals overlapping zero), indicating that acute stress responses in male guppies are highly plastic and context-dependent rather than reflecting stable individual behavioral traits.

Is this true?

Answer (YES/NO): NO